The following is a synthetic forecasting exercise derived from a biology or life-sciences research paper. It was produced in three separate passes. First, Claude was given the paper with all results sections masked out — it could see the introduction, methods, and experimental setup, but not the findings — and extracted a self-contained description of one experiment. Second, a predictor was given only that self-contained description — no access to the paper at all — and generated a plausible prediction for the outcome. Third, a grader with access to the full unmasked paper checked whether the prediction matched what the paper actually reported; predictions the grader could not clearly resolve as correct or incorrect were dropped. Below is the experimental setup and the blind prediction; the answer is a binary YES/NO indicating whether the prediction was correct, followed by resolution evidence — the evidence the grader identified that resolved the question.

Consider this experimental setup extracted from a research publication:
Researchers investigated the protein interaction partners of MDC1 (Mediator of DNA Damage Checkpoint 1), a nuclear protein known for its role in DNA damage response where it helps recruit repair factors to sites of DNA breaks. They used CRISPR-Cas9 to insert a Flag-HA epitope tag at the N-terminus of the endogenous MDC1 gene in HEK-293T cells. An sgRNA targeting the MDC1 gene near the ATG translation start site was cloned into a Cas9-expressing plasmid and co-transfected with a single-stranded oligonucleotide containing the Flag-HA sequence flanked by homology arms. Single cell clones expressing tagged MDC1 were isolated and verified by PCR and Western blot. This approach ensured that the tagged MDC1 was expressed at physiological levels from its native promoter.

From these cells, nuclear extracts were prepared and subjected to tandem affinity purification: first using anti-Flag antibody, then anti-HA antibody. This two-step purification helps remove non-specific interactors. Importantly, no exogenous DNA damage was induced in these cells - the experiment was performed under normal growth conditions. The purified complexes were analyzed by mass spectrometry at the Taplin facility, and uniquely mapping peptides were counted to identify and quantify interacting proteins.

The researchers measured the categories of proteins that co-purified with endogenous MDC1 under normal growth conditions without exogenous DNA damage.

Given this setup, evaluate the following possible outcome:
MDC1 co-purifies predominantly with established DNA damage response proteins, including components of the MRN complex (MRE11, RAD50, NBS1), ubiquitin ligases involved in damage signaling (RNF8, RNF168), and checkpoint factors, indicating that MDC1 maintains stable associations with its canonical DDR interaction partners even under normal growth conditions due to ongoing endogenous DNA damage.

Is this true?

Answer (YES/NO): NO